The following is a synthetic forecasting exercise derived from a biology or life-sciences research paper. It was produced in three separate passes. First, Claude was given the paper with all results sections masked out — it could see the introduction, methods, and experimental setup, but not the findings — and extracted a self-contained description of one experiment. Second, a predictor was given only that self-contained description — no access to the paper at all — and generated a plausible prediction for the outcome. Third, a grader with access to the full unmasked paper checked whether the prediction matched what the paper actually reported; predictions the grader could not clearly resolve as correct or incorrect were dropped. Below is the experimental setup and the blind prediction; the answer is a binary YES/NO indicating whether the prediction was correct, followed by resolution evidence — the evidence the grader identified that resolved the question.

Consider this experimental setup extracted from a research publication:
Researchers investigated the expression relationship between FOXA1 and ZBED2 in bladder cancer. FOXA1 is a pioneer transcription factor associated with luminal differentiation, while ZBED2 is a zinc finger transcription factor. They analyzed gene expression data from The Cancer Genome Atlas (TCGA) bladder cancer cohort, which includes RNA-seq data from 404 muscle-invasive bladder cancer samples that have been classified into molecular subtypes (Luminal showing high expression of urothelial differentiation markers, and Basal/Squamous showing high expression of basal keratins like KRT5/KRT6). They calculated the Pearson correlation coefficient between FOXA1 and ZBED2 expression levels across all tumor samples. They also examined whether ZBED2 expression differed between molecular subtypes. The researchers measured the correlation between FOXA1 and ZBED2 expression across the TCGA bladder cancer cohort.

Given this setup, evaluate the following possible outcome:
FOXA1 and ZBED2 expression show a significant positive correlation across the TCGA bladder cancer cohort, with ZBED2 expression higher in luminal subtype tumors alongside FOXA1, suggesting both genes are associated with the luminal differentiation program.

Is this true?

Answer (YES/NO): NO